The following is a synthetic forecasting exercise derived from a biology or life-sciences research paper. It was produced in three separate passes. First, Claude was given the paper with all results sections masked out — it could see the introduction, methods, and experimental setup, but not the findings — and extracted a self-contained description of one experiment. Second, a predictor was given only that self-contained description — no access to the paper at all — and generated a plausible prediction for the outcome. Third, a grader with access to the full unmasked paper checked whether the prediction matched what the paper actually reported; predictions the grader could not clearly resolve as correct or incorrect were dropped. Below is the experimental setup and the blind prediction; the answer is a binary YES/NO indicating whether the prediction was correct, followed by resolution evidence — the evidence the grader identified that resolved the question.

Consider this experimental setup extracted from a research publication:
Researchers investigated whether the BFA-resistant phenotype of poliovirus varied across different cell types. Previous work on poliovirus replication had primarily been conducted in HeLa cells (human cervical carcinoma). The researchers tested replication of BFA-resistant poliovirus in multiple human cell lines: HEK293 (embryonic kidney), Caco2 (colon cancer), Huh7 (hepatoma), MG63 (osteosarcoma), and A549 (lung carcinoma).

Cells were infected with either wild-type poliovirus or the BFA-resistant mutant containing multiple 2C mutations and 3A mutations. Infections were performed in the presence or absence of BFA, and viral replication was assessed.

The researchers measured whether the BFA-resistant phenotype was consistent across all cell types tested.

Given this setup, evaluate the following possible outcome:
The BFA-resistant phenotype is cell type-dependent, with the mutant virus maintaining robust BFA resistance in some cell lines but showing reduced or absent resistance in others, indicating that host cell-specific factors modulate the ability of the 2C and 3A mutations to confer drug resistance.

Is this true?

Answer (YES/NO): NO